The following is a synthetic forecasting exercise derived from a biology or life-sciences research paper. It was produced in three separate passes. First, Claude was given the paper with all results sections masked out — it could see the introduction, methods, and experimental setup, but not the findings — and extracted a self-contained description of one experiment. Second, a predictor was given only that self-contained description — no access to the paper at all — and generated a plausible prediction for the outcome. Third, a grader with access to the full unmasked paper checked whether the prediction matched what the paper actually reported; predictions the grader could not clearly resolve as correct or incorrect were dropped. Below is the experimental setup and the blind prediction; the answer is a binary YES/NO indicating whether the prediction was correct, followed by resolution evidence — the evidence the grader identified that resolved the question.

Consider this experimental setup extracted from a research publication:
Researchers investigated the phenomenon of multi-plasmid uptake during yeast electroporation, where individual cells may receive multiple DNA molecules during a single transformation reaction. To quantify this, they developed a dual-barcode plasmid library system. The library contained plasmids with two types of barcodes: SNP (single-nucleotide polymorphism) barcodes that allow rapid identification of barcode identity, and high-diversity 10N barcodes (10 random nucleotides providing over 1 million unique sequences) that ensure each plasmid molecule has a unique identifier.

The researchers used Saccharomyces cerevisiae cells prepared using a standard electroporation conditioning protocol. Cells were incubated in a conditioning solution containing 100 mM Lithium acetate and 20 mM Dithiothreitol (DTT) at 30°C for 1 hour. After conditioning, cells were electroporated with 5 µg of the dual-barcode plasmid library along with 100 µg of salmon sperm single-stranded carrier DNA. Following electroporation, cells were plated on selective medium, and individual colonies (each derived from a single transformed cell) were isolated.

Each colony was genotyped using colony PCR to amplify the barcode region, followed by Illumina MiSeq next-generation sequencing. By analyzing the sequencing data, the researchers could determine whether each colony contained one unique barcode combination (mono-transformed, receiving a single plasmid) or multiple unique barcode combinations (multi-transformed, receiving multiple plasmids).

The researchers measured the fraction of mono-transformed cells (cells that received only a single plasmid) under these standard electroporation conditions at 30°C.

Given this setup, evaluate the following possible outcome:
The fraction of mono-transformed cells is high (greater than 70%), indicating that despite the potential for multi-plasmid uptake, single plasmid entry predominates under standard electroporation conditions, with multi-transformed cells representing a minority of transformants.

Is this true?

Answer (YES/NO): NO